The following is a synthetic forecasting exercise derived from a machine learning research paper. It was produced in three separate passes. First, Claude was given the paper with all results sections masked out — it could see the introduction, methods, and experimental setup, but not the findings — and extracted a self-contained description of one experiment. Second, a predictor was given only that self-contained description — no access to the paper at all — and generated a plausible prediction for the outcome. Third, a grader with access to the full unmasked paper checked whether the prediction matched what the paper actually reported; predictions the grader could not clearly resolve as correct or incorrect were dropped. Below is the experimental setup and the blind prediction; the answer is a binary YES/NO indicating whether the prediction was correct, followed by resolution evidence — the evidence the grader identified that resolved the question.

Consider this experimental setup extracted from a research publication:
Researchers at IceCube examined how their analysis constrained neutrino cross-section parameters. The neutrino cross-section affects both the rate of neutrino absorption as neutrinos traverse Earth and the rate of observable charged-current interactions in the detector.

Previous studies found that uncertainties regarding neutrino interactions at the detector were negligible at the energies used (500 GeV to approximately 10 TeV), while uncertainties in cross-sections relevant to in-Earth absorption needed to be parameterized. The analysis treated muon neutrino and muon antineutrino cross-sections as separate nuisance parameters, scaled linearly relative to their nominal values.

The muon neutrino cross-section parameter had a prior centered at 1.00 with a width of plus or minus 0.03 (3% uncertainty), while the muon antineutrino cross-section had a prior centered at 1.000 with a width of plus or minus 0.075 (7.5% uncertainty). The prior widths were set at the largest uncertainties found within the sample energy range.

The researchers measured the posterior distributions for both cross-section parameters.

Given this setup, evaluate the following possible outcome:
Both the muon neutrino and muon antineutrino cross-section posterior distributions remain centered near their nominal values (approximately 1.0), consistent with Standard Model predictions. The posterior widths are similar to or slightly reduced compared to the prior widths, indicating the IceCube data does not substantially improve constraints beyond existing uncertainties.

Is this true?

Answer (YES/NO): NO